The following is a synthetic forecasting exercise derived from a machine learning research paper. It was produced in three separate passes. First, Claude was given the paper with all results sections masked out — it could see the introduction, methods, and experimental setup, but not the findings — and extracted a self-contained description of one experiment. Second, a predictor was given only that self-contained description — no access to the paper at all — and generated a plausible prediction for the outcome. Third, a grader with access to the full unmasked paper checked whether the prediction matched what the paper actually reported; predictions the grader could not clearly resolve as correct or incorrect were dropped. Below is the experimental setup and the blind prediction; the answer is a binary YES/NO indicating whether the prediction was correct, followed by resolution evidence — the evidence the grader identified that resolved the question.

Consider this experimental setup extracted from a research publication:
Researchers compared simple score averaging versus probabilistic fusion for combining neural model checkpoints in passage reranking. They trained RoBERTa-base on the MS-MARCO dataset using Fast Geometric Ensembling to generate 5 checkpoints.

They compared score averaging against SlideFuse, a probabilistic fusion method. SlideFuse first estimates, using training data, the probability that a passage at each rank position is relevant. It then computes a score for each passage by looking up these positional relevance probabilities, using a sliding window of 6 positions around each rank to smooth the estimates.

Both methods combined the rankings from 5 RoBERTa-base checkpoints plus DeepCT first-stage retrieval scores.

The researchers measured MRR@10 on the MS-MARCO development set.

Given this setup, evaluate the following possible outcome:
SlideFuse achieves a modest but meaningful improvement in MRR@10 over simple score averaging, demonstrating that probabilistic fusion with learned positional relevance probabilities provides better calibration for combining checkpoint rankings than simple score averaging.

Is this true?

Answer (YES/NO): NO